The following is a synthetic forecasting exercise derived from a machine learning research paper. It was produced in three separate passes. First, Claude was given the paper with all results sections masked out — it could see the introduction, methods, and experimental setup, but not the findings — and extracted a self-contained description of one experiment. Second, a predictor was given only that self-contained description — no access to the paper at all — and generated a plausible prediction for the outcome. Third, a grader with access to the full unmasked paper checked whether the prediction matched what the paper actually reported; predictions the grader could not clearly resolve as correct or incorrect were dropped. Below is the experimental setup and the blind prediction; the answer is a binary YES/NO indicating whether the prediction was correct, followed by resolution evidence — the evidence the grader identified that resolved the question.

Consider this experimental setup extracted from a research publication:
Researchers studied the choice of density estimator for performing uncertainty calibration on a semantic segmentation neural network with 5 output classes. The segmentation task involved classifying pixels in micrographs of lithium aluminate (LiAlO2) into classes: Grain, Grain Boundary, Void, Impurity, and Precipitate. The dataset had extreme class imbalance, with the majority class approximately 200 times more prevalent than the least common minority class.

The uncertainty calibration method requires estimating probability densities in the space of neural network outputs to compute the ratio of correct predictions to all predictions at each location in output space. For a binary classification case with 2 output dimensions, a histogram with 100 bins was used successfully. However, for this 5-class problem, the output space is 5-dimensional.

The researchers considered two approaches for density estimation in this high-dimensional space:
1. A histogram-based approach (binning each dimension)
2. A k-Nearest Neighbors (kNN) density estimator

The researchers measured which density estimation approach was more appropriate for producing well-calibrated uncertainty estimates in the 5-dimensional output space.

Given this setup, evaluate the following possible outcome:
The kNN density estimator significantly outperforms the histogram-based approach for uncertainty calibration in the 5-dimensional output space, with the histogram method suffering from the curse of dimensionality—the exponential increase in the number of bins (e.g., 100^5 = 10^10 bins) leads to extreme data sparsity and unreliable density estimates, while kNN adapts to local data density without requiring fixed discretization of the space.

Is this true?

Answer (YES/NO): NO